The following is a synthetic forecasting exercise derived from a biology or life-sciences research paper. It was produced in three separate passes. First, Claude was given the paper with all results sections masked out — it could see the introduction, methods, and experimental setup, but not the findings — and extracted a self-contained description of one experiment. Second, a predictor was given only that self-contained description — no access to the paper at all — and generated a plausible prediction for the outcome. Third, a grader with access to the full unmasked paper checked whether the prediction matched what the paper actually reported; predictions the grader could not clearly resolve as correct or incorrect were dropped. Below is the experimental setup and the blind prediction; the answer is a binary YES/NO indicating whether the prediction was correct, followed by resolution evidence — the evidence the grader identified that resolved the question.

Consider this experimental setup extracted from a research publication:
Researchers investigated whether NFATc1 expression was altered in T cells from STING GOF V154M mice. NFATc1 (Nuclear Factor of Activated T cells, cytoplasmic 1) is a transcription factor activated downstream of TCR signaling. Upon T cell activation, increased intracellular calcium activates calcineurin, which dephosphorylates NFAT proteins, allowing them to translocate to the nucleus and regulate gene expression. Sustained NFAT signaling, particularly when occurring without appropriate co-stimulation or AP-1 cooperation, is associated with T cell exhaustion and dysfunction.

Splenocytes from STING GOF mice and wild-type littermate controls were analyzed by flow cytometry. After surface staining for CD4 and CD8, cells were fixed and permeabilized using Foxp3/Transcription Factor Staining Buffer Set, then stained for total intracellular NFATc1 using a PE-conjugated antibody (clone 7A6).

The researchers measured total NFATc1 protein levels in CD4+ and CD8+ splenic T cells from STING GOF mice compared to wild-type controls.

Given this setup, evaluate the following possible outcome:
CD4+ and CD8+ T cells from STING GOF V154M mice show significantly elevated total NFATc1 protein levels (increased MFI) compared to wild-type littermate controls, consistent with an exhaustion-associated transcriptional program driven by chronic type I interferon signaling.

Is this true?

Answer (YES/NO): NO